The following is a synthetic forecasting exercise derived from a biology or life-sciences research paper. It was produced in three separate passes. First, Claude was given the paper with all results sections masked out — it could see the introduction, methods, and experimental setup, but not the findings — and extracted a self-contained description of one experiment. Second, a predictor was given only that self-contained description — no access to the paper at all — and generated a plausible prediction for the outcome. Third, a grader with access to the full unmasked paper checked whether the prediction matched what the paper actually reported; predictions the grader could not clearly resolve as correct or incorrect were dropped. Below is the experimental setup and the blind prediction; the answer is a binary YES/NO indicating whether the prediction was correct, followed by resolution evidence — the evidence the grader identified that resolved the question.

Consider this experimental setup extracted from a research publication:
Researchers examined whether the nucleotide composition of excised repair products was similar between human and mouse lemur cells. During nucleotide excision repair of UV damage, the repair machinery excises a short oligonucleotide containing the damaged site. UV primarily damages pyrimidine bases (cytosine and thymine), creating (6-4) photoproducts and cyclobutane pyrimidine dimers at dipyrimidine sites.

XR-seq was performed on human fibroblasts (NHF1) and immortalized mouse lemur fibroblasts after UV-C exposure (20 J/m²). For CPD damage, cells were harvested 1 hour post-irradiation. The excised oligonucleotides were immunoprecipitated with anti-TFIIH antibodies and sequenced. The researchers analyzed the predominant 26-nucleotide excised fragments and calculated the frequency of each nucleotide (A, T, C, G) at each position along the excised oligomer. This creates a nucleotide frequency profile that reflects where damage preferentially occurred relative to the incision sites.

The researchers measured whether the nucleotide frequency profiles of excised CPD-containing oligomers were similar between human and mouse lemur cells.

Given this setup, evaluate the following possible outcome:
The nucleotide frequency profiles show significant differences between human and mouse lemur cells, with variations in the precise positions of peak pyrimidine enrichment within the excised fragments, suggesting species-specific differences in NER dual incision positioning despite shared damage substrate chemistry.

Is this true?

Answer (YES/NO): NO